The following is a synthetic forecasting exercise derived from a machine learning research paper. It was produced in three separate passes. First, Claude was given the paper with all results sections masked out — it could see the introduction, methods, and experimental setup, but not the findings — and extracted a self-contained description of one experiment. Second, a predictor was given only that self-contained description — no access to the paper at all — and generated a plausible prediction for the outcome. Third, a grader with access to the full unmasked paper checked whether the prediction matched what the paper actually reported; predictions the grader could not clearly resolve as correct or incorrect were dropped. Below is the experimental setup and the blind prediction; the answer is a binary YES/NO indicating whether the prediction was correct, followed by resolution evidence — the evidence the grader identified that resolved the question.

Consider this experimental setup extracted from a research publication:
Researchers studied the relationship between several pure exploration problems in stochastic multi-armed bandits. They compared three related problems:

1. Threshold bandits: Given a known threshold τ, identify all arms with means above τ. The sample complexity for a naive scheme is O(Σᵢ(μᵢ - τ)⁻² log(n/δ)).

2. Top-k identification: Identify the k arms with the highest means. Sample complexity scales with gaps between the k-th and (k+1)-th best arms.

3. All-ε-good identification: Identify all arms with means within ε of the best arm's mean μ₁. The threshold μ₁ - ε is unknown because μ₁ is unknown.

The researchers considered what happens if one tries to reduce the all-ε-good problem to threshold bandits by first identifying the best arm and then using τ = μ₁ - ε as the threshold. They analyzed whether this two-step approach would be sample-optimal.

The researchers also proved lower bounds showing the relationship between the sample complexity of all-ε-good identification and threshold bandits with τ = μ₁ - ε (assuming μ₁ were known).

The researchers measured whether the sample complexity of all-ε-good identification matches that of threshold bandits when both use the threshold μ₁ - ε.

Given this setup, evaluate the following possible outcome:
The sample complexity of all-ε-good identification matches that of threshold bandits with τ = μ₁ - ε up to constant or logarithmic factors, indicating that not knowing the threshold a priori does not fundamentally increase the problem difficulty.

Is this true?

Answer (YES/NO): NO